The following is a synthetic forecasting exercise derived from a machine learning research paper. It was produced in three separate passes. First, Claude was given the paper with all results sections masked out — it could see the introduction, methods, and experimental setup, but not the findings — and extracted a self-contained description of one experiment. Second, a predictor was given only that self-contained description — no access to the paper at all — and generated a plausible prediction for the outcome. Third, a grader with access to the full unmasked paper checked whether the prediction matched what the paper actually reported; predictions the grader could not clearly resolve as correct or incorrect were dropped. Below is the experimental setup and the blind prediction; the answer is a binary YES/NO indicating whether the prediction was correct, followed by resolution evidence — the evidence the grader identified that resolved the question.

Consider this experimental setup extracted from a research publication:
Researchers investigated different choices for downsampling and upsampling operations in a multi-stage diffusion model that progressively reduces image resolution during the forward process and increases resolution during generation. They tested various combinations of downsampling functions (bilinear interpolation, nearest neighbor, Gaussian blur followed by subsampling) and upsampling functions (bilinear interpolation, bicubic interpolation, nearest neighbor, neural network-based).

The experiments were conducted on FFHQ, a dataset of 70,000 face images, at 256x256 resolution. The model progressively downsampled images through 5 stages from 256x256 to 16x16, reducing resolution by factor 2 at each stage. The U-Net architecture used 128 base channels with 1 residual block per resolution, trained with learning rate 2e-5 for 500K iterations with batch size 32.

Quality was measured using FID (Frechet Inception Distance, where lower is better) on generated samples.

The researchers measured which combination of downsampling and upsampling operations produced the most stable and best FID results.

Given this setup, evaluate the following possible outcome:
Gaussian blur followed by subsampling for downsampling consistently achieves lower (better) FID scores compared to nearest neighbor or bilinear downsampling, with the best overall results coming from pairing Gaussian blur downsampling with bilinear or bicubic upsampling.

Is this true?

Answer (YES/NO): NO